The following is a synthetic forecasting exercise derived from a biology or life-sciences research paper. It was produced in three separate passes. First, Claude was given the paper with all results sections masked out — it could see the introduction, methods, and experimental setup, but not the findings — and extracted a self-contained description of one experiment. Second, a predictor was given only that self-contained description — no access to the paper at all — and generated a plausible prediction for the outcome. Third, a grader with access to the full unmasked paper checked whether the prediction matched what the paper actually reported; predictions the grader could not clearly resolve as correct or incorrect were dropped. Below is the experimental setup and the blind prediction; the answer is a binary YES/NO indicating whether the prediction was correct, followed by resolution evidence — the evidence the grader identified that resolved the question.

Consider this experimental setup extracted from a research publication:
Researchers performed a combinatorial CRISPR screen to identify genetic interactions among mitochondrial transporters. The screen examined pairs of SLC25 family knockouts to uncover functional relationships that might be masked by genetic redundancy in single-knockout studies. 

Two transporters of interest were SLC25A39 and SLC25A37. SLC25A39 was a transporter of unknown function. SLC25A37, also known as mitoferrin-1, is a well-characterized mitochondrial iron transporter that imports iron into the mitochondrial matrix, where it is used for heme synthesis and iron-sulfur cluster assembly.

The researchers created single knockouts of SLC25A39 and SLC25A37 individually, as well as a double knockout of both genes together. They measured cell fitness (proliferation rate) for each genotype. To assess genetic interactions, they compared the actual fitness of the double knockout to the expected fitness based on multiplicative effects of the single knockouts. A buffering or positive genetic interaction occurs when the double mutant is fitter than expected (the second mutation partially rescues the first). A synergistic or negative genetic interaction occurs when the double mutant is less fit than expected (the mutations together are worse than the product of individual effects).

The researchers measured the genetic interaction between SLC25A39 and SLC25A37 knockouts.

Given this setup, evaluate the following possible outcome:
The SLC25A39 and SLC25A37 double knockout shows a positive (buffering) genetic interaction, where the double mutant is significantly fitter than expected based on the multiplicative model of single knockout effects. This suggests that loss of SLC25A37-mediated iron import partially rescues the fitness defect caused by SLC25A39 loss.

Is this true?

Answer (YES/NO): YES